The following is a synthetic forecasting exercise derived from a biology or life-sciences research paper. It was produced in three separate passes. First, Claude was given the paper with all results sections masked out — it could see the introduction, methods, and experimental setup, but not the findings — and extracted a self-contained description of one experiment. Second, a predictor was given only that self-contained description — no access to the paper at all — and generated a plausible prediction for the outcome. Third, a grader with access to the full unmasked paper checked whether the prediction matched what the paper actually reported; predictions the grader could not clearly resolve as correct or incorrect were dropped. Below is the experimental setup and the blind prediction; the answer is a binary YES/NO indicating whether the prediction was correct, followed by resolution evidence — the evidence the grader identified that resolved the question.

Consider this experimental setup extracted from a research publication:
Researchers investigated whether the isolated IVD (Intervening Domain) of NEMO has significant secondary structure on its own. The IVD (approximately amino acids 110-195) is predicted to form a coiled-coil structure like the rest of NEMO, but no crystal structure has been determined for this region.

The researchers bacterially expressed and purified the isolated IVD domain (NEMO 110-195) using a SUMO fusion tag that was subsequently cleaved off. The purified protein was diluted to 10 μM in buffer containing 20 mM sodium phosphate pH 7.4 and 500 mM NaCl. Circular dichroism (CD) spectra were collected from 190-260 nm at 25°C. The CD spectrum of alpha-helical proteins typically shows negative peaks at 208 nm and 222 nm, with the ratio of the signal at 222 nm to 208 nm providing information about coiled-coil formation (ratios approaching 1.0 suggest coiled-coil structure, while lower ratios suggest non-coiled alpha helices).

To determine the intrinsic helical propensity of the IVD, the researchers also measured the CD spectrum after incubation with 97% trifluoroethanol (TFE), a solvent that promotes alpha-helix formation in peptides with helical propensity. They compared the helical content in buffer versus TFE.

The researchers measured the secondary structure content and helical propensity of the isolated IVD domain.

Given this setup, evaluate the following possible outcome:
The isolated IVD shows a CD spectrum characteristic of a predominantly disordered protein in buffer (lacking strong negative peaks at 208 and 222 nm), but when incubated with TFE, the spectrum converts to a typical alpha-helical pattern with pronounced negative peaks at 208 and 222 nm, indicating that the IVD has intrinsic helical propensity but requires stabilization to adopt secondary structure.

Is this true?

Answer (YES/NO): NO